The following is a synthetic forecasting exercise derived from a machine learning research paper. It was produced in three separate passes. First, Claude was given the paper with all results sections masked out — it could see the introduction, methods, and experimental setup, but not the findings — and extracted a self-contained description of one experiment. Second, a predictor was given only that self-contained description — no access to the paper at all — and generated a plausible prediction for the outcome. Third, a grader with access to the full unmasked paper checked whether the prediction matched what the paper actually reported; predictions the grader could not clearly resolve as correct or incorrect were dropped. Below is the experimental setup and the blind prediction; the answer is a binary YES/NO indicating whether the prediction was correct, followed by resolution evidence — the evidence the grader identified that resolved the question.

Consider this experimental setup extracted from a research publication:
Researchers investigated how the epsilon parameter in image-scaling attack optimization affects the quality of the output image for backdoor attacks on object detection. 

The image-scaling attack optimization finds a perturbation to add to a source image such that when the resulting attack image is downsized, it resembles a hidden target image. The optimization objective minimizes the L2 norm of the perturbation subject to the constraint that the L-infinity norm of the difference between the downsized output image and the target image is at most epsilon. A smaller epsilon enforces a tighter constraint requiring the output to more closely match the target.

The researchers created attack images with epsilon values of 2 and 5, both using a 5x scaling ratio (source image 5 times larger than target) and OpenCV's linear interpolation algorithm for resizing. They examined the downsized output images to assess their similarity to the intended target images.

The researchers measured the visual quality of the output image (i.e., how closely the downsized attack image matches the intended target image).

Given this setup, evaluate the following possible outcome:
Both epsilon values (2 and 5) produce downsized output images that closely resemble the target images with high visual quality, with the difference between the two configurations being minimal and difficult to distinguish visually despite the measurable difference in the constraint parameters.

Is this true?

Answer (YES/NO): NO